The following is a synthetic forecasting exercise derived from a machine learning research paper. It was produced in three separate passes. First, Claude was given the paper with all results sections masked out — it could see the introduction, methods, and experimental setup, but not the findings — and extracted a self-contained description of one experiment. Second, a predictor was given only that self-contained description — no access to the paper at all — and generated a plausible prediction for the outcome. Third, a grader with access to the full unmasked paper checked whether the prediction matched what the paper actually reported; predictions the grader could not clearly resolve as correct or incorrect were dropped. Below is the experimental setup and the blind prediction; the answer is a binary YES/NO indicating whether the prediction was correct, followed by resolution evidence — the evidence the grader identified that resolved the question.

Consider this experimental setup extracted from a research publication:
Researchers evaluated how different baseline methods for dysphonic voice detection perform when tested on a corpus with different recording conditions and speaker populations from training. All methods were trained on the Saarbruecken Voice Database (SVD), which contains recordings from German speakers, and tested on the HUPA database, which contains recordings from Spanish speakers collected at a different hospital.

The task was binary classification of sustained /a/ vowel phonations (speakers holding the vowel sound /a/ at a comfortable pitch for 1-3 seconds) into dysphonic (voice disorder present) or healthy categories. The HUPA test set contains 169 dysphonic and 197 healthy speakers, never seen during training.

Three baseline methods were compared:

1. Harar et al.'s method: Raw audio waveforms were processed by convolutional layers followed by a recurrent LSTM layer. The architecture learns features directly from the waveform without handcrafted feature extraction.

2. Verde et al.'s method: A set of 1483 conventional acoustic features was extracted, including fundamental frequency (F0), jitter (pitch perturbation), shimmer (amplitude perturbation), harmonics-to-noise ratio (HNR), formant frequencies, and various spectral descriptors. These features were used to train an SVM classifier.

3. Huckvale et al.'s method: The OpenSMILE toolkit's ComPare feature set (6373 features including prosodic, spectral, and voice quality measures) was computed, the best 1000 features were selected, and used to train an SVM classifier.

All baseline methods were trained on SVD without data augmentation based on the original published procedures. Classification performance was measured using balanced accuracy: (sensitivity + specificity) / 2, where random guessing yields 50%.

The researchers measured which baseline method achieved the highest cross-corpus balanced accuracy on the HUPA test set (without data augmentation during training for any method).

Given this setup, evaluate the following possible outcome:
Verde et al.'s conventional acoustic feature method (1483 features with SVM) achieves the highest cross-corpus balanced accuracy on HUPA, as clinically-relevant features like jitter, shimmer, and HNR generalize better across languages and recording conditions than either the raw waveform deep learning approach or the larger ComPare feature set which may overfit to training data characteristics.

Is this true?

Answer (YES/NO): YES